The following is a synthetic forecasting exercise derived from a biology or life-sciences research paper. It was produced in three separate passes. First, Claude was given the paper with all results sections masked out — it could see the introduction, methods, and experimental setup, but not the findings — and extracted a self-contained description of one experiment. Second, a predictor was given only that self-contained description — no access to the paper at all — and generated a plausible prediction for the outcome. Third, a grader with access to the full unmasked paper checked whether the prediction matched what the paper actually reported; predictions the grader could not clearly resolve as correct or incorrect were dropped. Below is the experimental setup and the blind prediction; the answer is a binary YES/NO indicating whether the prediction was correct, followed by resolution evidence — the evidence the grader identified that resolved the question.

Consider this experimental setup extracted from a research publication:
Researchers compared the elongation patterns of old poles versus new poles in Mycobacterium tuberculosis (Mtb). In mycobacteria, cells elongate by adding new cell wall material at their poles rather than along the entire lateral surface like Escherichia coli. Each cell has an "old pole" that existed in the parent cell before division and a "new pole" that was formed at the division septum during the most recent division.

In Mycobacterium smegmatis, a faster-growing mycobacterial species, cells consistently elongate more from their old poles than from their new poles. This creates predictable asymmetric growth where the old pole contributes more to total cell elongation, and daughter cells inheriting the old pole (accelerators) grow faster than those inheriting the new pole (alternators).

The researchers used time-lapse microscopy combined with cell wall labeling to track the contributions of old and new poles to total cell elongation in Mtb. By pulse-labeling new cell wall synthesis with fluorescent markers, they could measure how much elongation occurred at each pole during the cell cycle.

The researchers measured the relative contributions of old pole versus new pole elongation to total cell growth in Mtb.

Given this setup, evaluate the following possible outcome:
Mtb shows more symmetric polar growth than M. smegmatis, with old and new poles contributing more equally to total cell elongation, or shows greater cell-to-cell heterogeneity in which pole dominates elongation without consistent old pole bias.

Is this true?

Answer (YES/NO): YES